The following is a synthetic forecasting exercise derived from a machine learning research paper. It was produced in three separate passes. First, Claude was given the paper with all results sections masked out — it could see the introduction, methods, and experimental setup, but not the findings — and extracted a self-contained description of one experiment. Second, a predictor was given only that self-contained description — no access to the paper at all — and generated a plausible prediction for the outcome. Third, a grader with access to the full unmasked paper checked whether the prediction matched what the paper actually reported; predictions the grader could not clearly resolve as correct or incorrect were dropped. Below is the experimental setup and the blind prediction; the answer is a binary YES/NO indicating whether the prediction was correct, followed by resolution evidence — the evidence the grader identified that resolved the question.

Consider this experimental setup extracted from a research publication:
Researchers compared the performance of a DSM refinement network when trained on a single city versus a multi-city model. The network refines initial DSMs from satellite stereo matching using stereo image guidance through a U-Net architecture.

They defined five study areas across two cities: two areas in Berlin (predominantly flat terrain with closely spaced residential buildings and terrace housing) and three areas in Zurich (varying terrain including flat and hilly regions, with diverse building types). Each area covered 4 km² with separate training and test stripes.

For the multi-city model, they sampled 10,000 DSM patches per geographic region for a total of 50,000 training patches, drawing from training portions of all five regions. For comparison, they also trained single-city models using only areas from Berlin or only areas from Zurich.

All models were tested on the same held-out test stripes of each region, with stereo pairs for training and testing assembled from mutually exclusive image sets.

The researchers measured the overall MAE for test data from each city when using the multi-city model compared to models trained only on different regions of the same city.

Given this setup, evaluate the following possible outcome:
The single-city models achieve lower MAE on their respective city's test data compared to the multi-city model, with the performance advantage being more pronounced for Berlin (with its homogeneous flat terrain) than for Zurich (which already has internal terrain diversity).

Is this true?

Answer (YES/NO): NO